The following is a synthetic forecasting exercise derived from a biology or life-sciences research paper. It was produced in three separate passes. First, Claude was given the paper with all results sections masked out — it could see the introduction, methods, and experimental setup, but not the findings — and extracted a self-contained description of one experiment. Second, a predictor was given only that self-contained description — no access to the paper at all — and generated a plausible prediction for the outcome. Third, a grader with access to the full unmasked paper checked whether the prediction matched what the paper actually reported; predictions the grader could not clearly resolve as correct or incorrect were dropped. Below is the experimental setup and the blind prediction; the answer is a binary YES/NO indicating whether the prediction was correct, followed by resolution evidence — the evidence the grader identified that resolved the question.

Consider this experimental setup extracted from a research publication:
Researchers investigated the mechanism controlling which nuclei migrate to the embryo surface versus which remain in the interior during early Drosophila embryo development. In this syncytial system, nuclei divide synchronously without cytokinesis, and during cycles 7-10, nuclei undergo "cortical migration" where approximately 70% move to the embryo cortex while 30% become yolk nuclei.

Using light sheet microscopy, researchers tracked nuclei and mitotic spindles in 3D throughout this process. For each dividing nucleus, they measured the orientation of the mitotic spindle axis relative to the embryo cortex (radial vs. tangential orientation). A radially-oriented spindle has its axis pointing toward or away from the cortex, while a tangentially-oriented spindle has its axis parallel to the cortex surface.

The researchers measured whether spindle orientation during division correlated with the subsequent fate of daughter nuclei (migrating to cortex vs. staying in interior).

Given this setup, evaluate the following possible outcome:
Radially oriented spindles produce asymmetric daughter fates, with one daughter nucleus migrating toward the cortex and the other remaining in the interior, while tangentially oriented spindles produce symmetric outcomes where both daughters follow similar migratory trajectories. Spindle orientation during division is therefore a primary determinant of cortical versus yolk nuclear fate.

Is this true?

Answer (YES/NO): YES